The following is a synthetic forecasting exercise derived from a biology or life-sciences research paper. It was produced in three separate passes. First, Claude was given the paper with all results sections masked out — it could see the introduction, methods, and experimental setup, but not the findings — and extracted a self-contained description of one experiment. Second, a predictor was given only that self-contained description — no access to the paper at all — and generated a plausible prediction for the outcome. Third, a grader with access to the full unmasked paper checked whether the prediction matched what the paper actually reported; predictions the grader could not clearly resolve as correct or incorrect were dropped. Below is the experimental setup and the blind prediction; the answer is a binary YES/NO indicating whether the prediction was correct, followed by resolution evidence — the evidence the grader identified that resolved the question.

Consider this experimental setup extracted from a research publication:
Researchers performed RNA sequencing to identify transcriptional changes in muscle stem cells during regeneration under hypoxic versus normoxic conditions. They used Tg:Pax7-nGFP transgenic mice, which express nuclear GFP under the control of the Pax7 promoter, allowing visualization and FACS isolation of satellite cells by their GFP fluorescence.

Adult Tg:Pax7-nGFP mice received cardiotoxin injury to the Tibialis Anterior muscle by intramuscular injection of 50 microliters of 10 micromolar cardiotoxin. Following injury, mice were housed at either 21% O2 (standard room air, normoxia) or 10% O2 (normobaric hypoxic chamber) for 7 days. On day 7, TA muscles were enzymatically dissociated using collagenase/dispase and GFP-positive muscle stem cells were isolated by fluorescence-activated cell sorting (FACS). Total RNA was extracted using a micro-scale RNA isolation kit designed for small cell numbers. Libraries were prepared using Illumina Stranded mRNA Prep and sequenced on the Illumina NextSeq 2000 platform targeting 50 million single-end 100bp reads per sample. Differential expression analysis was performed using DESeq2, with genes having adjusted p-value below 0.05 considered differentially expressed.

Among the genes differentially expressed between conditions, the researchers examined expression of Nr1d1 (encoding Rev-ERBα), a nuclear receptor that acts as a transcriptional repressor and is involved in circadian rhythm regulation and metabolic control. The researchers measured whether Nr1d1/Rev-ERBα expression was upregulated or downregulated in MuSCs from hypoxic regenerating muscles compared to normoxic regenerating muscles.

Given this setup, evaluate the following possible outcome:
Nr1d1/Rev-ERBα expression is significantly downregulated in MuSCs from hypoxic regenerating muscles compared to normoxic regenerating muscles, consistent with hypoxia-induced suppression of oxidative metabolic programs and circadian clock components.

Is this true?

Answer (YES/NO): NO